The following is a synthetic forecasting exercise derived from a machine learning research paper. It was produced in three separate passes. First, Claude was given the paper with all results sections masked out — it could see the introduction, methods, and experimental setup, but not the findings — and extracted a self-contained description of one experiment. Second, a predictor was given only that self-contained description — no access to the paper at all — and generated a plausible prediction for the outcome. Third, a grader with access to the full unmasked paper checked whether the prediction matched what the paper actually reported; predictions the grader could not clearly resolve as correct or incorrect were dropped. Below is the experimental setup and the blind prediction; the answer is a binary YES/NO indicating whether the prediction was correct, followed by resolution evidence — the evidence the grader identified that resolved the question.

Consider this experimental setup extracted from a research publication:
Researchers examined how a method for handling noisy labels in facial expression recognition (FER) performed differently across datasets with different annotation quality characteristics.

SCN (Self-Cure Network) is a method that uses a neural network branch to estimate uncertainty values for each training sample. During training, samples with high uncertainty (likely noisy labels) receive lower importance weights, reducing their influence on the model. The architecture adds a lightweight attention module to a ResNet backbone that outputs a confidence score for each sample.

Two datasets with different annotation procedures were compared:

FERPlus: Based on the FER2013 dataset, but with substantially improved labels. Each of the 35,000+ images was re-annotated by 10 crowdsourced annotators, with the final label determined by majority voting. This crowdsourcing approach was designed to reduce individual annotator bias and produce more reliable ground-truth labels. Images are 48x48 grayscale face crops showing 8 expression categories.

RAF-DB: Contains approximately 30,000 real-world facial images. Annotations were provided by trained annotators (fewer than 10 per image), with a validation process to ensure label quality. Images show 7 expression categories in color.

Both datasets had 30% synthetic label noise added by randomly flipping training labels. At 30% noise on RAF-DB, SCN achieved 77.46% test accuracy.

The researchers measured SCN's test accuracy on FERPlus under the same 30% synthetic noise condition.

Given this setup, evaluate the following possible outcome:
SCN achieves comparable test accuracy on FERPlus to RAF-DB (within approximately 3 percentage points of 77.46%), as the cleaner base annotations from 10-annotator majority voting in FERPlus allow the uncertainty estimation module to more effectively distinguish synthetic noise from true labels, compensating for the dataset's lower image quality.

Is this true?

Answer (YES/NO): NO